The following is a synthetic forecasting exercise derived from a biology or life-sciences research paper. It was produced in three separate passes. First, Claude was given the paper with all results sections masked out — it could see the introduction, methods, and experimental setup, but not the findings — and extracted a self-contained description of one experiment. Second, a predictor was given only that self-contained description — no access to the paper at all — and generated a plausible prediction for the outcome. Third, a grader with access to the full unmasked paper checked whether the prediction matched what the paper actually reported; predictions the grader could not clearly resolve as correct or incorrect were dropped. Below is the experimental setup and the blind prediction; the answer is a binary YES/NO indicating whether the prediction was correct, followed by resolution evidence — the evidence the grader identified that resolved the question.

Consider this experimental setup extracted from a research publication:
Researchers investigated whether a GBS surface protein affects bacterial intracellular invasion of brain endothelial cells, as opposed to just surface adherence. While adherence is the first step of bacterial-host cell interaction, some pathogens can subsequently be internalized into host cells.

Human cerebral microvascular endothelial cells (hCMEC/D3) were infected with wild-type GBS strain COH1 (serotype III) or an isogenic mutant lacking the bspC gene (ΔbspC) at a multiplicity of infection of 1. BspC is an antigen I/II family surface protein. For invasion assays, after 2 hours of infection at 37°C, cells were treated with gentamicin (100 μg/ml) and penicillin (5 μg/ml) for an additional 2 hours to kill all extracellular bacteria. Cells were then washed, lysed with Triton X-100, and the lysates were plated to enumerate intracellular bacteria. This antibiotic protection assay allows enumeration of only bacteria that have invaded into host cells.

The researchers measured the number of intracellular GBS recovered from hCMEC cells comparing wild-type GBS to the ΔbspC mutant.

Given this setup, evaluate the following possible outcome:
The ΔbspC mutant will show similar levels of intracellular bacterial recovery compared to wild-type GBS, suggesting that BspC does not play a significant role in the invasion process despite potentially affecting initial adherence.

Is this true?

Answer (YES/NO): NO